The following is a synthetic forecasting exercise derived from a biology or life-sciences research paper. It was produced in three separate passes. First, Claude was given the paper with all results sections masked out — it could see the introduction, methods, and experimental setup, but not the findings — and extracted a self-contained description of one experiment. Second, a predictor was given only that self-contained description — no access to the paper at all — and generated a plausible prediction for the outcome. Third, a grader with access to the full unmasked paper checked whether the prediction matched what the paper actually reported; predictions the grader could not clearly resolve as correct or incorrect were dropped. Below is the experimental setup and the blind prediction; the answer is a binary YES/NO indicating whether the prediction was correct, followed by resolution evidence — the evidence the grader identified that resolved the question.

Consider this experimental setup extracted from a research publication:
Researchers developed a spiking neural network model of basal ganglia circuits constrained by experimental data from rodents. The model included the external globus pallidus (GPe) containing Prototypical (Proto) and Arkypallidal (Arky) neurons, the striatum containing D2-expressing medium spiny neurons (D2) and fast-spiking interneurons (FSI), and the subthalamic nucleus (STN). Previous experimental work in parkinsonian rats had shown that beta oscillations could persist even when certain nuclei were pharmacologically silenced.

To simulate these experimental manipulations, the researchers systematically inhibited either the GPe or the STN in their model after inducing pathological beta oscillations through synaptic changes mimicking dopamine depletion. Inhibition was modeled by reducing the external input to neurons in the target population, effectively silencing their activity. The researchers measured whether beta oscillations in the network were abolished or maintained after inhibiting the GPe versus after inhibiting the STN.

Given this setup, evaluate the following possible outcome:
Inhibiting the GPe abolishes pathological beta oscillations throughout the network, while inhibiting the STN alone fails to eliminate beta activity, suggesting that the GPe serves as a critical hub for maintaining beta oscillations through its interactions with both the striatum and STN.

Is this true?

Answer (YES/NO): YES